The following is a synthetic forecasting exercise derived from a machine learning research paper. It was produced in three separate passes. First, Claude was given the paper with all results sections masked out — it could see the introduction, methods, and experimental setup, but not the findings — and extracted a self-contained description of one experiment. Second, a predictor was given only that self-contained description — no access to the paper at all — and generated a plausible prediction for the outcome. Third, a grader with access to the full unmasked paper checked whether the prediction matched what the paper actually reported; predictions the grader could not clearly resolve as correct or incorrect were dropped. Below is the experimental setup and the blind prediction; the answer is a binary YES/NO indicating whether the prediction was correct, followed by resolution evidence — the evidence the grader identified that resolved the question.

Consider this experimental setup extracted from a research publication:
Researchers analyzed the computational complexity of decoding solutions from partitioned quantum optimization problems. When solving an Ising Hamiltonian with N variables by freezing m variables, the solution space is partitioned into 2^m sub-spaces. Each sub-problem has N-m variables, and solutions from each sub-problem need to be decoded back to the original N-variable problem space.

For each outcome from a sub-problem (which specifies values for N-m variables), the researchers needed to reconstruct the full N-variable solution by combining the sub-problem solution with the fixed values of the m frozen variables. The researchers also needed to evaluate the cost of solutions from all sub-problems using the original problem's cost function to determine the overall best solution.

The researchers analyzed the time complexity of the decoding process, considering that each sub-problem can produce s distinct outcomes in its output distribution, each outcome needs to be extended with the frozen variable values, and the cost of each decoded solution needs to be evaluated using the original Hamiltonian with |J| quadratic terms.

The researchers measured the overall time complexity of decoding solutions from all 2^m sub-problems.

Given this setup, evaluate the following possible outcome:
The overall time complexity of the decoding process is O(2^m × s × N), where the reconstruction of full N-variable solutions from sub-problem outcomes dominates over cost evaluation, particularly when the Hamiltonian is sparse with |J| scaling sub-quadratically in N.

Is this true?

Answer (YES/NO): NO